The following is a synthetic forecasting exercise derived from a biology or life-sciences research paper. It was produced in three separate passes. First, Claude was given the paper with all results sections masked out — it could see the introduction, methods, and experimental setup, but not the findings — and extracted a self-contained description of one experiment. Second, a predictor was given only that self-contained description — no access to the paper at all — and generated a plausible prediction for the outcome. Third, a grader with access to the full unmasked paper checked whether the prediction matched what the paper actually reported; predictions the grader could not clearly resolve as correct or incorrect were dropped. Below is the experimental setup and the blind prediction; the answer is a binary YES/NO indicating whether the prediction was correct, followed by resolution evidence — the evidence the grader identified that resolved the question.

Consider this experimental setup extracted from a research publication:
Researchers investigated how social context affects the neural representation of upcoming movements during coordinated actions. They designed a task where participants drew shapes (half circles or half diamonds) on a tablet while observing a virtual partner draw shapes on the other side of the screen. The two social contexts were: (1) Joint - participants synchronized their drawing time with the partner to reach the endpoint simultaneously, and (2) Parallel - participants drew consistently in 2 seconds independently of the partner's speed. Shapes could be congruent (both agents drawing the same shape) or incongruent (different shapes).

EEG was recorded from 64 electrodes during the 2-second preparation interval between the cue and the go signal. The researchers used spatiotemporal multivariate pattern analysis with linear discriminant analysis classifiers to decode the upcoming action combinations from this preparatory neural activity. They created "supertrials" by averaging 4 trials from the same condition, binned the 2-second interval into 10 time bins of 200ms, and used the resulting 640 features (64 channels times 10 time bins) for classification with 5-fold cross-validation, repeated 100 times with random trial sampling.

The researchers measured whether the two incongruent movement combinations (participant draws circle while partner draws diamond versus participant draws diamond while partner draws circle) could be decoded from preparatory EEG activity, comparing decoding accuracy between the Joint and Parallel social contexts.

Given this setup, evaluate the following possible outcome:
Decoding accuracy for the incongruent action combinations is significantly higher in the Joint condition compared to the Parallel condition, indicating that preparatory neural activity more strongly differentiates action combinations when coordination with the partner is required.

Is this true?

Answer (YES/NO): NO